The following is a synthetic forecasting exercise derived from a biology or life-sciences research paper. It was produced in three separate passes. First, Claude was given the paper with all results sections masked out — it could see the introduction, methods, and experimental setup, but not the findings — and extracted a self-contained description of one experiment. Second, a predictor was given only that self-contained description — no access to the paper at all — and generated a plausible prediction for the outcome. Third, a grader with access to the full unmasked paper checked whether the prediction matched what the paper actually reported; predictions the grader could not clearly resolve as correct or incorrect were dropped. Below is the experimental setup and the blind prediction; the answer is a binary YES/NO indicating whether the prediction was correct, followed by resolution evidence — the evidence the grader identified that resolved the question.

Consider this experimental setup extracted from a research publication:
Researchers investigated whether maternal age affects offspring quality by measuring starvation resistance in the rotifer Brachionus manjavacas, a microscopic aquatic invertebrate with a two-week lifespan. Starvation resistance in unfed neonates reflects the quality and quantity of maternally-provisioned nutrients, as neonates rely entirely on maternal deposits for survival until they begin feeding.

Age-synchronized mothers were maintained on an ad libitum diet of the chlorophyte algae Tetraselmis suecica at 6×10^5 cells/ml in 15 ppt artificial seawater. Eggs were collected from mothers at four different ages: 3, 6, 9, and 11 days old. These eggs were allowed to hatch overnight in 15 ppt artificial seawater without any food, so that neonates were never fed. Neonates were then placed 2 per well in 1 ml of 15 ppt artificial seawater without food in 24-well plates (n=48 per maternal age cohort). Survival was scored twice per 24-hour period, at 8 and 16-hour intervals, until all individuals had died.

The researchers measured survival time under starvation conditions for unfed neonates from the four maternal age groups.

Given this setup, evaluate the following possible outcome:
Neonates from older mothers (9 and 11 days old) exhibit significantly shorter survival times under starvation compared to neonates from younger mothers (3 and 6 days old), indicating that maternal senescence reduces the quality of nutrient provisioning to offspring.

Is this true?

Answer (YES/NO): YES